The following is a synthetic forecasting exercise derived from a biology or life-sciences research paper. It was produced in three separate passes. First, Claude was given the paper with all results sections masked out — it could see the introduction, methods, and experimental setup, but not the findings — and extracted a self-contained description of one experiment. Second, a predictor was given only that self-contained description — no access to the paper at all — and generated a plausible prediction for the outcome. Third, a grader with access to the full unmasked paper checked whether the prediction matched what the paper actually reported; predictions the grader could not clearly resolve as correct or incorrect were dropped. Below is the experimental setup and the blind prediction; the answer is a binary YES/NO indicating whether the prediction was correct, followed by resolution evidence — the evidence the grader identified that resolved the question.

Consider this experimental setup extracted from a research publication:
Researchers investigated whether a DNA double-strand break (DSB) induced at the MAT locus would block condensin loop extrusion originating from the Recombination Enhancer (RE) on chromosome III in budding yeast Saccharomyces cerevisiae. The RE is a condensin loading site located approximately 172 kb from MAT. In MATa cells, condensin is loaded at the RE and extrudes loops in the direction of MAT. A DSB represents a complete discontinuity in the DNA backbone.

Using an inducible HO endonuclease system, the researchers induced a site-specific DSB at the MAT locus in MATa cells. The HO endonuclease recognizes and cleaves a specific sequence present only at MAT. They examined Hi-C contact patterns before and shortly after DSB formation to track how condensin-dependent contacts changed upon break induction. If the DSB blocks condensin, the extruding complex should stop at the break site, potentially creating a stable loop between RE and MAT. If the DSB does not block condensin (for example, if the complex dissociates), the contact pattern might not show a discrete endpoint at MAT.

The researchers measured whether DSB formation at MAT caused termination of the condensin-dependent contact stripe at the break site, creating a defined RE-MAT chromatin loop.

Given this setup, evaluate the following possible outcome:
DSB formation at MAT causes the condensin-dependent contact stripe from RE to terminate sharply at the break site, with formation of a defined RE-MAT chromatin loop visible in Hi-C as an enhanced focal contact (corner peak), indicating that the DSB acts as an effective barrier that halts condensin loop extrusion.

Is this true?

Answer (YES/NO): YES